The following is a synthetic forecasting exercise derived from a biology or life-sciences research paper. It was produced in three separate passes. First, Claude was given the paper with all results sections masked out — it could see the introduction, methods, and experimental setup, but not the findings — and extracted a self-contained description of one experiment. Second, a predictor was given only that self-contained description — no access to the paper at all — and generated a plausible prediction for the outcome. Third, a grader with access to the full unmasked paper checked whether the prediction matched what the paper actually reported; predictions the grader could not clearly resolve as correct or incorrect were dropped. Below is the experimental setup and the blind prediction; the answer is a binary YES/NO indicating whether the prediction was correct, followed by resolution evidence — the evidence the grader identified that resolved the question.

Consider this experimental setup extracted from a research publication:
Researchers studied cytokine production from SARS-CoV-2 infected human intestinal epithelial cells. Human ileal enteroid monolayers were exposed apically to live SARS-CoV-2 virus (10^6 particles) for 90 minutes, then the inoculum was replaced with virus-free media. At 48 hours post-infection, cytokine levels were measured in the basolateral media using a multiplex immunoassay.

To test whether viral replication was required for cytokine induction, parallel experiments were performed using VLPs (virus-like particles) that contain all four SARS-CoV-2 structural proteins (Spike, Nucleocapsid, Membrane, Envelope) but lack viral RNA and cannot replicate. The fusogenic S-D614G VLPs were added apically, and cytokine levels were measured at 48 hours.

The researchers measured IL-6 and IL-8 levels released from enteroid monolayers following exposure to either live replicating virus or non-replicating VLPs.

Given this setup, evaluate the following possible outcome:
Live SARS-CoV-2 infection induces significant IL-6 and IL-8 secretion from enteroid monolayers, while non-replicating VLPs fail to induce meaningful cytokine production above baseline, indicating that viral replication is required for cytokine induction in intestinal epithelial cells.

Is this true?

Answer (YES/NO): NO